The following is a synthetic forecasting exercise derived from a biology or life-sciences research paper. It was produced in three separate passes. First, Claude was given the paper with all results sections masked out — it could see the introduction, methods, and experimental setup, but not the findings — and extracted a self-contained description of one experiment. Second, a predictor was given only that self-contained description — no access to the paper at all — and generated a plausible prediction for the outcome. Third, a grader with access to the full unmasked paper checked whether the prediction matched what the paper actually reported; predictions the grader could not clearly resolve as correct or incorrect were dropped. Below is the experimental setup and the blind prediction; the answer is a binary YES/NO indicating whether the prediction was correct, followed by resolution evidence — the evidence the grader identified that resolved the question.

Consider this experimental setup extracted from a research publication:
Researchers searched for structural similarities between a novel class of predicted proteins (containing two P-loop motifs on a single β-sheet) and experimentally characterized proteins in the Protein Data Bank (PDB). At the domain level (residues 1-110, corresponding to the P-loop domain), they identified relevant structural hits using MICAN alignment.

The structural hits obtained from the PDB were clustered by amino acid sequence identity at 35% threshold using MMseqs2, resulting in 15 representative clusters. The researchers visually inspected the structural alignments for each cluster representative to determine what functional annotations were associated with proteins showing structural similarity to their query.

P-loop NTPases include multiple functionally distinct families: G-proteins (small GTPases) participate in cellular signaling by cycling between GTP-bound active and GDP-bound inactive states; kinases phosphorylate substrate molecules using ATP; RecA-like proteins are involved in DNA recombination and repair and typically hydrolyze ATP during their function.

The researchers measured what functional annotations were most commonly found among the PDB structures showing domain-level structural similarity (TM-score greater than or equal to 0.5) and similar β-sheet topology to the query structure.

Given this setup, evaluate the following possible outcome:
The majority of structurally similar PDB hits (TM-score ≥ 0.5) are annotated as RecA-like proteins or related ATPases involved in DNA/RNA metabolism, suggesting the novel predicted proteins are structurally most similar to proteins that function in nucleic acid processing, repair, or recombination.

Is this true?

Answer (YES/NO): NO